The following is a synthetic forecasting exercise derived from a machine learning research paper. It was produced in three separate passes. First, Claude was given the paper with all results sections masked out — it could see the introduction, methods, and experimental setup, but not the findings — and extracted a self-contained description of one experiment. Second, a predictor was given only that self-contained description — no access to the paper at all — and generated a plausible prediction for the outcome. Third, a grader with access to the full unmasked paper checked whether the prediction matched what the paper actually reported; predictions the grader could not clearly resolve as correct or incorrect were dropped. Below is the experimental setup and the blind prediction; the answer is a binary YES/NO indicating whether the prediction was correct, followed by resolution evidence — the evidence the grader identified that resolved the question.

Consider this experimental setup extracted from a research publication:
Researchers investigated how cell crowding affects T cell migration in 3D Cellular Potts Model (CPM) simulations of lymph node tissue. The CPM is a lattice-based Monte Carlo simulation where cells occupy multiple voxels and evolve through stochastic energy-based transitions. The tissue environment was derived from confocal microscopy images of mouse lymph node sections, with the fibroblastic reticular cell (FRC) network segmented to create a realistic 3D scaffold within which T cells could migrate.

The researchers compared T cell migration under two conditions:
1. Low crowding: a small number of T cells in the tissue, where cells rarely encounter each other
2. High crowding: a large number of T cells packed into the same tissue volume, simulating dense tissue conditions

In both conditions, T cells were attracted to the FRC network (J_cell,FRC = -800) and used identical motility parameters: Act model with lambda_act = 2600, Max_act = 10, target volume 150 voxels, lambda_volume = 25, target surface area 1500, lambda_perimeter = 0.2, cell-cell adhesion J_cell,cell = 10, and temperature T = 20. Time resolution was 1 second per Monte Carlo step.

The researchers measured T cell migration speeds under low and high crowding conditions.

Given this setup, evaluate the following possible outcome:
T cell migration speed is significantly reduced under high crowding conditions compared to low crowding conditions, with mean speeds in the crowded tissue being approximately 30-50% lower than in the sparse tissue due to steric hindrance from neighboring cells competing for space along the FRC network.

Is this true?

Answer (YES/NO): NO